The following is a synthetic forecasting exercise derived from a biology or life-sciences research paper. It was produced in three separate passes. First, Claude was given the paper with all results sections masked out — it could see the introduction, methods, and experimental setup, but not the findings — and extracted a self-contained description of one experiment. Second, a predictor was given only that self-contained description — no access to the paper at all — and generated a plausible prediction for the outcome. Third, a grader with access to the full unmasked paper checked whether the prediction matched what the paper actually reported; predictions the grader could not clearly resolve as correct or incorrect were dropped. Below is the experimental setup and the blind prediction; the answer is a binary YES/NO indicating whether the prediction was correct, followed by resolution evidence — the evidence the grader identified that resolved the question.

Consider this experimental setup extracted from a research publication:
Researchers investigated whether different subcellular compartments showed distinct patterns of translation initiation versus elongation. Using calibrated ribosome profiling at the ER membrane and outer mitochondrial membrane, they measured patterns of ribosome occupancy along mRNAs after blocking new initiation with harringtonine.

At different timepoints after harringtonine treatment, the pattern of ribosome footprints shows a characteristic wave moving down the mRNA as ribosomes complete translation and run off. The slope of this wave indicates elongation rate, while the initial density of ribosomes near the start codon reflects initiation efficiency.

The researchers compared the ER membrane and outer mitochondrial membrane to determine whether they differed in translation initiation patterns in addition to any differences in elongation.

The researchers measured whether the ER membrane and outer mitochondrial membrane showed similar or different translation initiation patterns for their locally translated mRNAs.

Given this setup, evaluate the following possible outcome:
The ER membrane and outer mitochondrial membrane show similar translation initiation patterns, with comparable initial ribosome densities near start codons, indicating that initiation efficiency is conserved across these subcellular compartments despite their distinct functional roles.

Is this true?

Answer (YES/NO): NO